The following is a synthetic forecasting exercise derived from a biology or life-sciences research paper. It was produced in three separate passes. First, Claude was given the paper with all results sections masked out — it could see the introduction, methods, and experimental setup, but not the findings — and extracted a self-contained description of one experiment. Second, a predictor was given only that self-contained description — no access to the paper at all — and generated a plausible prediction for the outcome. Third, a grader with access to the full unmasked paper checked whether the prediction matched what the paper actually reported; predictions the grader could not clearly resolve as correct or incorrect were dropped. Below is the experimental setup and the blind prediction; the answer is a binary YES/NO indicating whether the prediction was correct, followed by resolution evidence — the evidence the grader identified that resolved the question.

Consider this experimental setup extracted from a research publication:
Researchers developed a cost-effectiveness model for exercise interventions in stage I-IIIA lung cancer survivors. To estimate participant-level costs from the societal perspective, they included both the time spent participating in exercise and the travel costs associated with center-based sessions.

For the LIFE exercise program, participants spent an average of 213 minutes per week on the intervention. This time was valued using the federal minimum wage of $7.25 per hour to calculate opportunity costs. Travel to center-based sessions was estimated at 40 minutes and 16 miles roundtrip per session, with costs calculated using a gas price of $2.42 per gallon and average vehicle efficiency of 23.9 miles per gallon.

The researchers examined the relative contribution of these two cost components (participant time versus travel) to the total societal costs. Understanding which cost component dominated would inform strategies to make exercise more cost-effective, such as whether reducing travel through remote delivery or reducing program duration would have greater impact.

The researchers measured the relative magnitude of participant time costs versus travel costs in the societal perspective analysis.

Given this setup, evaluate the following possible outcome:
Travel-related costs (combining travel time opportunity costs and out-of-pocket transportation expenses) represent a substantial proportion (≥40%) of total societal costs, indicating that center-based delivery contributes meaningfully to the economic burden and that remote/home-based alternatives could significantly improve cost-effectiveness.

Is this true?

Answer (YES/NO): NO